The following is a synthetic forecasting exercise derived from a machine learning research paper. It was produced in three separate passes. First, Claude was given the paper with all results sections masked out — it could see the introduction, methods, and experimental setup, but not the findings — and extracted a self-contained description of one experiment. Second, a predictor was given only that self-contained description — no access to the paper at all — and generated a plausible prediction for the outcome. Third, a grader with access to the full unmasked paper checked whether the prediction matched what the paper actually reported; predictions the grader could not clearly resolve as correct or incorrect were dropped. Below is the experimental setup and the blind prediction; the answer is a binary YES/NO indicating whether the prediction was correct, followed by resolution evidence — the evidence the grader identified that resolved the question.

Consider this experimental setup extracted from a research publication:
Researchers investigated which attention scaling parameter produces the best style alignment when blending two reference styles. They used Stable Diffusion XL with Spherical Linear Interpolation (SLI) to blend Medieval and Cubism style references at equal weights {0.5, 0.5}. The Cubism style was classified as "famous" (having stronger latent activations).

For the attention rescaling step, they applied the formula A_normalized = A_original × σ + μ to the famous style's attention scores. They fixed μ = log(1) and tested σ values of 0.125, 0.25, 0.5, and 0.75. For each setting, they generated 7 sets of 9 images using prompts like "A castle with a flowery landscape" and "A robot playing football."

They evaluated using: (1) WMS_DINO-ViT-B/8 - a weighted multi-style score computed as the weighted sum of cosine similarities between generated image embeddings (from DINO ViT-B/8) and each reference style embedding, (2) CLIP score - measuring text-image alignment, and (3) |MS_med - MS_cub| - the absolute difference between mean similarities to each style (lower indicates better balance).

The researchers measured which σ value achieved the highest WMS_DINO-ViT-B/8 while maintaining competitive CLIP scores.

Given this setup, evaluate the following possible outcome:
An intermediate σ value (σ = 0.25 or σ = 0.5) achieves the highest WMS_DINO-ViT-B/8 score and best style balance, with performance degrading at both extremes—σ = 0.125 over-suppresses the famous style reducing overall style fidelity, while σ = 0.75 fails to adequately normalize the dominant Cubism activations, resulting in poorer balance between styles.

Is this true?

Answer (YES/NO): NO